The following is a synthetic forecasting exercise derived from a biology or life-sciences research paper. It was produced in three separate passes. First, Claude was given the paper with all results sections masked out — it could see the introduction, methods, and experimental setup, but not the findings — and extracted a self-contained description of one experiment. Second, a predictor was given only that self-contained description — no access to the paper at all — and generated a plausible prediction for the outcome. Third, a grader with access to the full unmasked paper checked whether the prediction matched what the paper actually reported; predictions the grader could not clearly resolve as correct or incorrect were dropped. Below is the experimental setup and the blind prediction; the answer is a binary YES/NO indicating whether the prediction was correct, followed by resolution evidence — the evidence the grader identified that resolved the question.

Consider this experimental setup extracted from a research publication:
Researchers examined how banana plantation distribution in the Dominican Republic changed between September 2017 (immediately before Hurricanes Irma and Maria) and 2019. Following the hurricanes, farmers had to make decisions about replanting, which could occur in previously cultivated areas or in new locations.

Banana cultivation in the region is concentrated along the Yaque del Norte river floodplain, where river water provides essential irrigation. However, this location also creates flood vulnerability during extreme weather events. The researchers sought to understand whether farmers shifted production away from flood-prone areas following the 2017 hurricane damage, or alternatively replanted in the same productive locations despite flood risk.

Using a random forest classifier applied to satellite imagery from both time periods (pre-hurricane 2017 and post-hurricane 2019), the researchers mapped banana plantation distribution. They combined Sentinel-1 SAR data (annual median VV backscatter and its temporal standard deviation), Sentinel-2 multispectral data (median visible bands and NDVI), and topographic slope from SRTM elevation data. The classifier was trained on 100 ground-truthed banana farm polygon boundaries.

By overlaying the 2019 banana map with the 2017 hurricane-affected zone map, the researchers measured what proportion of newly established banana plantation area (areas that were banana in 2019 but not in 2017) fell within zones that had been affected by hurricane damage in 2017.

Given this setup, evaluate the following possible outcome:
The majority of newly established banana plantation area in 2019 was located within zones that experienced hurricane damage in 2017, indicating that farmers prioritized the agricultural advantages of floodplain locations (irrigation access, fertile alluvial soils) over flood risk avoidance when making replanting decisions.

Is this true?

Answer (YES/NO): NO